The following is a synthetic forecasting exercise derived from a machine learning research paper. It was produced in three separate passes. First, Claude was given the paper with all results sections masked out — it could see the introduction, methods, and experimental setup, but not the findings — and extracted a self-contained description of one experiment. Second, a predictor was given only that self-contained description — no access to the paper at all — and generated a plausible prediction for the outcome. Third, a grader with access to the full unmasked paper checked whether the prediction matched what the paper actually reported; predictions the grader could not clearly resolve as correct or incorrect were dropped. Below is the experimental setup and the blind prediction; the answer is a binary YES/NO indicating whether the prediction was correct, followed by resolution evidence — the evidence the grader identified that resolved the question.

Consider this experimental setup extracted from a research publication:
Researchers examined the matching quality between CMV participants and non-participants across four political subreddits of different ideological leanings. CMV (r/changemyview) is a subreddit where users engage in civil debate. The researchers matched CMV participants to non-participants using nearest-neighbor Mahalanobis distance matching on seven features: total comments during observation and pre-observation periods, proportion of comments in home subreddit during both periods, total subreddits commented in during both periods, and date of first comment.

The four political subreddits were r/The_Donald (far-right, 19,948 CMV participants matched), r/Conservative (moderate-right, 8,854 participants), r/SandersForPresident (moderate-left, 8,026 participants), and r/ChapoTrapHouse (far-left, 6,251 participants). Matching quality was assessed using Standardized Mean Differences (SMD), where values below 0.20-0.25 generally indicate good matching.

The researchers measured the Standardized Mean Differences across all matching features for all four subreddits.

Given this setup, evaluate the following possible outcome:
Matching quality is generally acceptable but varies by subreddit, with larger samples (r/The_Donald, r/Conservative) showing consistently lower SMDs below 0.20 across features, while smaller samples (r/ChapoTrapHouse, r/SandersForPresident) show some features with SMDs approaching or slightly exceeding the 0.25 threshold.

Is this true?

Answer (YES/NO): NO